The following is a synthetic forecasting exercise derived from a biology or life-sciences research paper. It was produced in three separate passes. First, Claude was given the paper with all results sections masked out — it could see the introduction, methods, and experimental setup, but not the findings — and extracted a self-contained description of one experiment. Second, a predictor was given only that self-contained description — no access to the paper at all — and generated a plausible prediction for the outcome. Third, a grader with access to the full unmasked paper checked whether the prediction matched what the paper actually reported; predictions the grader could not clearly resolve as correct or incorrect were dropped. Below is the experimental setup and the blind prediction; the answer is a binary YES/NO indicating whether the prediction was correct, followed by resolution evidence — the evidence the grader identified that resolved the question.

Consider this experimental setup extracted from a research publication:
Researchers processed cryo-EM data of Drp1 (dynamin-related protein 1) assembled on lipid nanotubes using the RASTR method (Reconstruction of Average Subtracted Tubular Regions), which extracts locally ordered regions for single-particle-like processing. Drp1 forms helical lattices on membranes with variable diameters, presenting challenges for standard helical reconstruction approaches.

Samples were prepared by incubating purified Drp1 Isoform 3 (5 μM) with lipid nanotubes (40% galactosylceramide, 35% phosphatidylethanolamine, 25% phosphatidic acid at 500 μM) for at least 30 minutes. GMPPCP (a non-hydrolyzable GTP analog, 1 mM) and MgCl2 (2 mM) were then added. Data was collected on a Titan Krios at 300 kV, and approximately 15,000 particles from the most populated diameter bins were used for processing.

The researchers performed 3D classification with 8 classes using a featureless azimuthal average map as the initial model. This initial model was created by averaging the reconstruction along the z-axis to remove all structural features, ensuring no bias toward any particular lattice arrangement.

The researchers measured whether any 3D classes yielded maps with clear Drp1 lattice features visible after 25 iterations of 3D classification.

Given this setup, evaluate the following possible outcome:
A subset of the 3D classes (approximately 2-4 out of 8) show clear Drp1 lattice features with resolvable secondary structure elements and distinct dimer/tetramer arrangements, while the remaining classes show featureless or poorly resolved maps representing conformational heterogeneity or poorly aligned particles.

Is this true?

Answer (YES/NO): NO